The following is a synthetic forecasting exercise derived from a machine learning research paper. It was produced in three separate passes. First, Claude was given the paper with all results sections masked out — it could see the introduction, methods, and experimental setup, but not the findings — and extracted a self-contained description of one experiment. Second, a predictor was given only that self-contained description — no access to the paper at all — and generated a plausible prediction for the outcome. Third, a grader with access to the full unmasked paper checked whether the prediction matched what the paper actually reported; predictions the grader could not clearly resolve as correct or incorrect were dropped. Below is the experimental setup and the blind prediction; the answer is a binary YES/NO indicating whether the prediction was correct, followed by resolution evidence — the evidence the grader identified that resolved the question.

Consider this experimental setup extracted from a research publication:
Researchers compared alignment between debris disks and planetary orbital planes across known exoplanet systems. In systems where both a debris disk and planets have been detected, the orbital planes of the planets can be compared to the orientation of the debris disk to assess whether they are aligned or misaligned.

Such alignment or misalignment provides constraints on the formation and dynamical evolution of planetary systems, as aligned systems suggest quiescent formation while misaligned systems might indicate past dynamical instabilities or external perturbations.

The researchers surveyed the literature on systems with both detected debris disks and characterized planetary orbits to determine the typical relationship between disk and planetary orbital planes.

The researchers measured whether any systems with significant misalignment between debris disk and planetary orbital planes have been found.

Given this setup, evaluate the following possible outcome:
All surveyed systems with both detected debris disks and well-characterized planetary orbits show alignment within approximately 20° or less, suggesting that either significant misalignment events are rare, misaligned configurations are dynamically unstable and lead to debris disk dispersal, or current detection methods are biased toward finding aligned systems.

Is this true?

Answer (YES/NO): YES